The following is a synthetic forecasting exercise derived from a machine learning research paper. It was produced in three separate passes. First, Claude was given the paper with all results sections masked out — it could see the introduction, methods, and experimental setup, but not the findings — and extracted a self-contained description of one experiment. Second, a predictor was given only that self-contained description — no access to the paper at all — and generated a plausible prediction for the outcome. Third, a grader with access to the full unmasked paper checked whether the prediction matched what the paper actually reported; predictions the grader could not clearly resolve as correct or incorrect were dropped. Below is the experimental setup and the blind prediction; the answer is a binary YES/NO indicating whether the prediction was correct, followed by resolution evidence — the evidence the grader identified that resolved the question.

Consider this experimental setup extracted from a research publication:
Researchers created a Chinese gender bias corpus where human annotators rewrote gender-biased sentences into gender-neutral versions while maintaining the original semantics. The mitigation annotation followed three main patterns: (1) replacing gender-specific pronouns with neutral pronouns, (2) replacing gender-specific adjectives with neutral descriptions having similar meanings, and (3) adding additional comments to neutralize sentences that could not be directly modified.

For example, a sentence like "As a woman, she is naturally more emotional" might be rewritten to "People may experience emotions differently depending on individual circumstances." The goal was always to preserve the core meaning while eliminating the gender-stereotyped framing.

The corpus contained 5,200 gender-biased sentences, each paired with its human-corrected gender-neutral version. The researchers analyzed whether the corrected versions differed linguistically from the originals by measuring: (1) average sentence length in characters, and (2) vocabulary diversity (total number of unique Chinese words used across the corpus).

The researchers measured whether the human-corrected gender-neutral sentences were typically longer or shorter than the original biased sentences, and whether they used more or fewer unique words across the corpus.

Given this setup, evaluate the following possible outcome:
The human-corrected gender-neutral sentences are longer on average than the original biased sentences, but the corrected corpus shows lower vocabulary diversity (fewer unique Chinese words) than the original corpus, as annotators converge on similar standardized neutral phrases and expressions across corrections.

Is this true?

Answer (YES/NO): NO